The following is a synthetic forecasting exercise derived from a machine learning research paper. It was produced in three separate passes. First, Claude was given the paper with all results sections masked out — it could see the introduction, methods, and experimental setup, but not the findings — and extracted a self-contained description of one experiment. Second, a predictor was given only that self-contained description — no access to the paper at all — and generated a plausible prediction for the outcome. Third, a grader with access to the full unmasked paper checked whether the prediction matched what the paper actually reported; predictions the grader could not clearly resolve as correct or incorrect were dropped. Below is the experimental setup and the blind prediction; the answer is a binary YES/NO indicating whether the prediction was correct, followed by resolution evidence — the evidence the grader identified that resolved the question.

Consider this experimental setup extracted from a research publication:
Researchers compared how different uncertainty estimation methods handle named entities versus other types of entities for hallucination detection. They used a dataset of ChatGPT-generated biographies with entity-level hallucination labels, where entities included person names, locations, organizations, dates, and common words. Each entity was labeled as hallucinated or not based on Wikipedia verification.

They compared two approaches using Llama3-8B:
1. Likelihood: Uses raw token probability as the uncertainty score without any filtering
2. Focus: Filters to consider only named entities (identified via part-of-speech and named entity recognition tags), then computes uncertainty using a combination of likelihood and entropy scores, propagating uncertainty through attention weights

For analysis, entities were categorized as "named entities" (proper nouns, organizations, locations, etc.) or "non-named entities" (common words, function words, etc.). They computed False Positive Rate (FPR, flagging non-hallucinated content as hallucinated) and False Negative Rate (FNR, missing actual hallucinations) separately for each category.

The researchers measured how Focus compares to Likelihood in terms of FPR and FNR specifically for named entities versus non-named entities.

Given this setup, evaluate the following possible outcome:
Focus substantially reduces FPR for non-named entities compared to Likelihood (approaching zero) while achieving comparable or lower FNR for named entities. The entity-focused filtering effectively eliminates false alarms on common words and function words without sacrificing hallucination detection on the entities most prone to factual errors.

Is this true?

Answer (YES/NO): NO